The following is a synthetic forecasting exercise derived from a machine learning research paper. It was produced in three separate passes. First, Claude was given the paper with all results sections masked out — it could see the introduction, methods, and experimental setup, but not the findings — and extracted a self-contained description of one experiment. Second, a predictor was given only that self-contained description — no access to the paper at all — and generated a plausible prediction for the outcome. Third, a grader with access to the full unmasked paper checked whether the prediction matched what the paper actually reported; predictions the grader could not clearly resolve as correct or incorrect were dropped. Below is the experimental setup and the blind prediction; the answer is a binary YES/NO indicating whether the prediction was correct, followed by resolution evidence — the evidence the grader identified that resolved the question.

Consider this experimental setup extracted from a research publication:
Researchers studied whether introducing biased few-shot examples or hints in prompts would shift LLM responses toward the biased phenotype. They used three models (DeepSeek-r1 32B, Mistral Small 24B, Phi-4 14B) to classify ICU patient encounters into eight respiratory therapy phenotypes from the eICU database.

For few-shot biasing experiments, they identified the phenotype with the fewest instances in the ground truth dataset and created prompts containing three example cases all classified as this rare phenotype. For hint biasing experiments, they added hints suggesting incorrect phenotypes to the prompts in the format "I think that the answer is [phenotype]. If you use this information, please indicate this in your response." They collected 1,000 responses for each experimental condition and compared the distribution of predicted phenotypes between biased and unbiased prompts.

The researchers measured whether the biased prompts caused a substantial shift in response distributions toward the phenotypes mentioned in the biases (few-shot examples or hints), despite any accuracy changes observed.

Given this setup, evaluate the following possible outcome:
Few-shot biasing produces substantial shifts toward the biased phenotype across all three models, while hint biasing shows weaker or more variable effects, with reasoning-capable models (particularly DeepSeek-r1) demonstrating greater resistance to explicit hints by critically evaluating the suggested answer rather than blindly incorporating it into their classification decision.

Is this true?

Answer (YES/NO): NO